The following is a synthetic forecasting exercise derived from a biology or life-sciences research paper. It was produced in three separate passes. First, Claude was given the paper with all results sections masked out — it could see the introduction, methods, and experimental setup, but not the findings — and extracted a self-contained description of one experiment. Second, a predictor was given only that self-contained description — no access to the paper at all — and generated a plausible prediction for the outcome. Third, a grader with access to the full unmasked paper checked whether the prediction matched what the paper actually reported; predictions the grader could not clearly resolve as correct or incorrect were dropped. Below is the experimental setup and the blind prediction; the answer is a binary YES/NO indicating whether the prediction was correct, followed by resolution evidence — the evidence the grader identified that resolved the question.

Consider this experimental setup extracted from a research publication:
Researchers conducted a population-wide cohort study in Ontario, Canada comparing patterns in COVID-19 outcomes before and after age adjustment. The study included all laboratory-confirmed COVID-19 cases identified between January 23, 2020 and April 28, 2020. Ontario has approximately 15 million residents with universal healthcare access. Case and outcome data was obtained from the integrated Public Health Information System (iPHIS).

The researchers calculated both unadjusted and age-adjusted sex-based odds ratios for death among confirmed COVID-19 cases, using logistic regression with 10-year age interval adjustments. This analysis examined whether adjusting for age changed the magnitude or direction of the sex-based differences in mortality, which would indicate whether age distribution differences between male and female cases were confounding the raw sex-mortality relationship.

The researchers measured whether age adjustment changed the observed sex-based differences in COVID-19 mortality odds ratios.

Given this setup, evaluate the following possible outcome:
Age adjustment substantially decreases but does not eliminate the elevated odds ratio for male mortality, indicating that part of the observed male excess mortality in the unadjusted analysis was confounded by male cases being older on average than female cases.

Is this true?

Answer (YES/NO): NO